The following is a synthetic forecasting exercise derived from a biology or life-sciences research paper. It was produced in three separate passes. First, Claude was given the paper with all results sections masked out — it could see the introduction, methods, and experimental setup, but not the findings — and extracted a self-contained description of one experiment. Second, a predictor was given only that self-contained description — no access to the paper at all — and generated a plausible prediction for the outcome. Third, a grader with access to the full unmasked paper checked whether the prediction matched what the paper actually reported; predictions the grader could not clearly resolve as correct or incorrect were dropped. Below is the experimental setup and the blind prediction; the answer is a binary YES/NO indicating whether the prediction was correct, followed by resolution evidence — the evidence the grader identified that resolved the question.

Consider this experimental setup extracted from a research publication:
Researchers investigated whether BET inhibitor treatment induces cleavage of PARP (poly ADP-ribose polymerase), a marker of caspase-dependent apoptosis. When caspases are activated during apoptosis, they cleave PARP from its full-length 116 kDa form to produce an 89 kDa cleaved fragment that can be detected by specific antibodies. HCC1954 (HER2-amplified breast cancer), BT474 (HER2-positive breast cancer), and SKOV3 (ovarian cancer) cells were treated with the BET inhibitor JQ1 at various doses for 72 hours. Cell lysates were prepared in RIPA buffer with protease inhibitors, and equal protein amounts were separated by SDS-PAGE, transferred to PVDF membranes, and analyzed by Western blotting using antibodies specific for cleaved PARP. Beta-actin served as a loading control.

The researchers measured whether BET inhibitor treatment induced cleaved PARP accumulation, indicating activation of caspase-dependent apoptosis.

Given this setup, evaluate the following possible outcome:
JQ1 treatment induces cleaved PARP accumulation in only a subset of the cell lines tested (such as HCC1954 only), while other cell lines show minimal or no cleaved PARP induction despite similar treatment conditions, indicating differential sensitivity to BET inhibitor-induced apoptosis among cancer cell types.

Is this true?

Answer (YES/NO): NO